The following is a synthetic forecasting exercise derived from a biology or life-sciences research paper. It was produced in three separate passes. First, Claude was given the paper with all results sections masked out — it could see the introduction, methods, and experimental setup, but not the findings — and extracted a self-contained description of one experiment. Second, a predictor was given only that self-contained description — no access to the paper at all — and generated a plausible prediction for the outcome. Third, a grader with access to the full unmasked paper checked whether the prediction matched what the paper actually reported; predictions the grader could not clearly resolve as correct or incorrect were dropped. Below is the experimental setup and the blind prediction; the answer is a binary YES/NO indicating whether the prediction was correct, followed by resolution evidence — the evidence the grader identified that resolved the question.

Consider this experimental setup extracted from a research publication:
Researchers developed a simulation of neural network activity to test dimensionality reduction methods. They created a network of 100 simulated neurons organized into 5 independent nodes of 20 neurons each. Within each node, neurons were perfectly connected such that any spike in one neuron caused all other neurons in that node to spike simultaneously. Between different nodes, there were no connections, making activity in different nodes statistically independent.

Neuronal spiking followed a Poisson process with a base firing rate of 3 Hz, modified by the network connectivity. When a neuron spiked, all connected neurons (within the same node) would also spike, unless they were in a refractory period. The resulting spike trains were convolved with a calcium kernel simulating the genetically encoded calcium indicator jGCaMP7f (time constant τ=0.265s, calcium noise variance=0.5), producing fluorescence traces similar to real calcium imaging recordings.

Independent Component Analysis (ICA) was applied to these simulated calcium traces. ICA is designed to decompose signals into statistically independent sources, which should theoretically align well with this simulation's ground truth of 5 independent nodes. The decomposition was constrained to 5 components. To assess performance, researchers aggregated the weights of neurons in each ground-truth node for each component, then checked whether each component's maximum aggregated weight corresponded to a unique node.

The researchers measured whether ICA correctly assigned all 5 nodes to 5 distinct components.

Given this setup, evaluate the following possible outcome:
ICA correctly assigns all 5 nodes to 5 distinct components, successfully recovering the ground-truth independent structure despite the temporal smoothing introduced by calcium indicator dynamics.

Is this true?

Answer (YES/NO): NO